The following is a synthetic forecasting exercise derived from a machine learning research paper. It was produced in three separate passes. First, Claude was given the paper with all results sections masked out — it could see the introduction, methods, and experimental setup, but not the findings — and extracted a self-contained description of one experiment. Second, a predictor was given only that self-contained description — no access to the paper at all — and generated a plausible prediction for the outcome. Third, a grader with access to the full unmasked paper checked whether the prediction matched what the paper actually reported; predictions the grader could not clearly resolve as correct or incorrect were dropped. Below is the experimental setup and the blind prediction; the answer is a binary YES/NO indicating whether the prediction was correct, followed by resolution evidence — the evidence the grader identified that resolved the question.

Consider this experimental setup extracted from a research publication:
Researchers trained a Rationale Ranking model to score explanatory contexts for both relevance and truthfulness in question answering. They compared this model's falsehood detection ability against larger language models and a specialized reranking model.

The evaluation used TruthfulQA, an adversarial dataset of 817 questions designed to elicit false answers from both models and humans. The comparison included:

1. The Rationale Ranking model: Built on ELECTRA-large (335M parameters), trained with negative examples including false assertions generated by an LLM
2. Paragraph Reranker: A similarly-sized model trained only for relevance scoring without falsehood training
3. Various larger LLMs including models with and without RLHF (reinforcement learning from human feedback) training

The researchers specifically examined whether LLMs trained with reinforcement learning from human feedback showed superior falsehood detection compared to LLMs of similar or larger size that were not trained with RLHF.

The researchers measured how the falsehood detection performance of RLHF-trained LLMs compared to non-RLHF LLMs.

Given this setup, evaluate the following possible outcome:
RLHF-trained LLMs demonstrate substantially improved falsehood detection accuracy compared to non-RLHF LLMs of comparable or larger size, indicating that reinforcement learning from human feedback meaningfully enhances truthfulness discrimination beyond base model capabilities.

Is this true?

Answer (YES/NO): YES